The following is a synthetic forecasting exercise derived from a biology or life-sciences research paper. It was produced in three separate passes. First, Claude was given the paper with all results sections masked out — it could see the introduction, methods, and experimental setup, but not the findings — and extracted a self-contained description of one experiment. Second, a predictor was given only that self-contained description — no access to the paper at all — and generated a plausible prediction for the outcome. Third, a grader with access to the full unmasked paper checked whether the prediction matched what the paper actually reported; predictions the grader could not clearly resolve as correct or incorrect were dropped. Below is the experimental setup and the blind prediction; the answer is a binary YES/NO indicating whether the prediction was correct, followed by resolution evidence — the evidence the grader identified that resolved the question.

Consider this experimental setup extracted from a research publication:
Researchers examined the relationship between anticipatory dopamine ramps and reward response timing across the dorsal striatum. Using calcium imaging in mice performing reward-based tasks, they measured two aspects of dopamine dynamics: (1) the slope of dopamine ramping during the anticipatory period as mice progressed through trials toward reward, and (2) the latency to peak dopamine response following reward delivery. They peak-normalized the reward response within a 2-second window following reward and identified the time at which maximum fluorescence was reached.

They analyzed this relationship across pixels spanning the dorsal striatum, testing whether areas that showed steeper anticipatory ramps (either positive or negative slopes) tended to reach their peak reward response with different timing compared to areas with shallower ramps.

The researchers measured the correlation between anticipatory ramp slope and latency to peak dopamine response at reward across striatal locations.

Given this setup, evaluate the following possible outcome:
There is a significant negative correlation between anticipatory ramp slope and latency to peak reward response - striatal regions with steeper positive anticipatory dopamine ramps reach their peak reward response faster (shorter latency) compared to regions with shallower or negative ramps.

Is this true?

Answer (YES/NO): YES